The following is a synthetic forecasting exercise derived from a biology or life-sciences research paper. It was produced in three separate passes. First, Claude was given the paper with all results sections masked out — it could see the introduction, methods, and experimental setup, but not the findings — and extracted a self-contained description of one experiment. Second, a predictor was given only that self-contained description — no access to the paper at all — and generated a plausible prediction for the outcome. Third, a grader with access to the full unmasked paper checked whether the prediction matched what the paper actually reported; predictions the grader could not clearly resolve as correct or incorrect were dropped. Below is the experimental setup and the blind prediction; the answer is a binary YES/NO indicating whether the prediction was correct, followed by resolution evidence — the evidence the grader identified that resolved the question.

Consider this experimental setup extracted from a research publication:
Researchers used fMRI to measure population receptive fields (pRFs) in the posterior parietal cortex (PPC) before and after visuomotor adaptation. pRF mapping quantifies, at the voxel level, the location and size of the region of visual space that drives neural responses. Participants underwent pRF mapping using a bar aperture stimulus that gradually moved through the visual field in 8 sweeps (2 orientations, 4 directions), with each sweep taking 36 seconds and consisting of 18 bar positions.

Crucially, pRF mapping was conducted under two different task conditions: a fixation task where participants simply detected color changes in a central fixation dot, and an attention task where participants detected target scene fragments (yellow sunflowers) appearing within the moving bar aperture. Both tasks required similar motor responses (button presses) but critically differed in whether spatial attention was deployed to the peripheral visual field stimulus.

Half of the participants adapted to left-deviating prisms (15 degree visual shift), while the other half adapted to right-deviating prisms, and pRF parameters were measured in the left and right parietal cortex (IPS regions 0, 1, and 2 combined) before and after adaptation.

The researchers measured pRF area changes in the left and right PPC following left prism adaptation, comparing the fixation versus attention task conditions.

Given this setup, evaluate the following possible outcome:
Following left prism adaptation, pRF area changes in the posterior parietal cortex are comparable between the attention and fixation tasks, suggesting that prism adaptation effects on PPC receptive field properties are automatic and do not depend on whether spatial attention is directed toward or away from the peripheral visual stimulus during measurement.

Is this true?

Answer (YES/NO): NO